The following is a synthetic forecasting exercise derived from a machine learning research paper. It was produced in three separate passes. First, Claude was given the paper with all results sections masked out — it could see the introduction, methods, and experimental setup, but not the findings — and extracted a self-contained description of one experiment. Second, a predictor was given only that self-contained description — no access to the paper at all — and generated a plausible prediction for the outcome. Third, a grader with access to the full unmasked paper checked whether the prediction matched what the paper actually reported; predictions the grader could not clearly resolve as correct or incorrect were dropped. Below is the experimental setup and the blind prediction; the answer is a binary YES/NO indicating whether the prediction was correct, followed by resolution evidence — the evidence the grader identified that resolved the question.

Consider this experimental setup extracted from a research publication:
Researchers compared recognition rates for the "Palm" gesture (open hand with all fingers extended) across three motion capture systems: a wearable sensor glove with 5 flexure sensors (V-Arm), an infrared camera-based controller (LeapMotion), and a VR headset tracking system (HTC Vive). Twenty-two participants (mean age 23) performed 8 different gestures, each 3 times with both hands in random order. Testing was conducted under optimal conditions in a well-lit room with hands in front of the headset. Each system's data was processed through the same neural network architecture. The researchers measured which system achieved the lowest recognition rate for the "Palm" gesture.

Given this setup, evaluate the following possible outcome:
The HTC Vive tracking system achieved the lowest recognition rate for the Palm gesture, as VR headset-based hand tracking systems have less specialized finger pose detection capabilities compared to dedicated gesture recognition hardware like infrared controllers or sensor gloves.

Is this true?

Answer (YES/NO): YES